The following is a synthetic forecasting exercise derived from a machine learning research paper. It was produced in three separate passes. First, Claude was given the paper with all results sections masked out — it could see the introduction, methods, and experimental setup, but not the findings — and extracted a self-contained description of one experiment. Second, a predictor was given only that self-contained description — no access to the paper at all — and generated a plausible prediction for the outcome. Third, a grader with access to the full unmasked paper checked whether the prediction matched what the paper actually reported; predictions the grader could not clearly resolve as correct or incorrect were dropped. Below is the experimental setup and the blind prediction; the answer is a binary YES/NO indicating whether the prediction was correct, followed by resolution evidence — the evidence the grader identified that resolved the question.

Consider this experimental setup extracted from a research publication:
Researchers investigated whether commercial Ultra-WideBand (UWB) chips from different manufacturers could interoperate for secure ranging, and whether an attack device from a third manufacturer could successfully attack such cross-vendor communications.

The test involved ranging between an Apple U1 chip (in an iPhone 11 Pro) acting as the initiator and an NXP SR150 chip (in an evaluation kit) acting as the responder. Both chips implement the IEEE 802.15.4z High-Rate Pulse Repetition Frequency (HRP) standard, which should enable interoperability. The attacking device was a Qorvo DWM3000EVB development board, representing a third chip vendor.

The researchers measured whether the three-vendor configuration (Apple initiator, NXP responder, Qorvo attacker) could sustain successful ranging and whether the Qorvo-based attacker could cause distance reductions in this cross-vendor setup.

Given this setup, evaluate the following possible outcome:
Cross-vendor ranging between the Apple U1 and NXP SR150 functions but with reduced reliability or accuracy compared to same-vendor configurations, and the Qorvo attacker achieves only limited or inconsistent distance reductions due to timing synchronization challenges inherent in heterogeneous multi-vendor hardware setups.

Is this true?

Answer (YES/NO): NO